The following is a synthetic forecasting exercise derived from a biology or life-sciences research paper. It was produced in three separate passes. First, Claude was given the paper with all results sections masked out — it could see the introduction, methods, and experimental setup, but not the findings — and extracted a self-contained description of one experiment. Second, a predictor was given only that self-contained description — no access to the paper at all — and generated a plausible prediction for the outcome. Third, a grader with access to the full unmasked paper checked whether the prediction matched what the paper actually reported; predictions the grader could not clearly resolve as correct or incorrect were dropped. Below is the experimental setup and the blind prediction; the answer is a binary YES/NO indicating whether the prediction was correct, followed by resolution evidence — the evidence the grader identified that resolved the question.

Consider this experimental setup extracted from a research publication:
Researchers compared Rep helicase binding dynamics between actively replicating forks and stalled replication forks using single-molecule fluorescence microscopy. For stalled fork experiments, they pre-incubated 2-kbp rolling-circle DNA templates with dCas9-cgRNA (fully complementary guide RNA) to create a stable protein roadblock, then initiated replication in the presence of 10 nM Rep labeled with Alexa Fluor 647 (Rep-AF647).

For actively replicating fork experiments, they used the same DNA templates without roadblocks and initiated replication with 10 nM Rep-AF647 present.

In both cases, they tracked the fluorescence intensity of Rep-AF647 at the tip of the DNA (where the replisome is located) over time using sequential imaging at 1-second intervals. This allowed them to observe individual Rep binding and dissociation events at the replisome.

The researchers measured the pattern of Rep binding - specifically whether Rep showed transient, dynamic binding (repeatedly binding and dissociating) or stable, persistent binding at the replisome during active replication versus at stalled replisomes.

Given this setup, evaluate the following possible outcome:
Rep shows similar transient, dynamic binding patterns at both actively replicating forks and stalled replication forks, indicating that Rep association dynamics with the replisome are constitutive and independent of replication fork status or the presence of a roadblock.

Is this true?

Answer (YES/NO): YES